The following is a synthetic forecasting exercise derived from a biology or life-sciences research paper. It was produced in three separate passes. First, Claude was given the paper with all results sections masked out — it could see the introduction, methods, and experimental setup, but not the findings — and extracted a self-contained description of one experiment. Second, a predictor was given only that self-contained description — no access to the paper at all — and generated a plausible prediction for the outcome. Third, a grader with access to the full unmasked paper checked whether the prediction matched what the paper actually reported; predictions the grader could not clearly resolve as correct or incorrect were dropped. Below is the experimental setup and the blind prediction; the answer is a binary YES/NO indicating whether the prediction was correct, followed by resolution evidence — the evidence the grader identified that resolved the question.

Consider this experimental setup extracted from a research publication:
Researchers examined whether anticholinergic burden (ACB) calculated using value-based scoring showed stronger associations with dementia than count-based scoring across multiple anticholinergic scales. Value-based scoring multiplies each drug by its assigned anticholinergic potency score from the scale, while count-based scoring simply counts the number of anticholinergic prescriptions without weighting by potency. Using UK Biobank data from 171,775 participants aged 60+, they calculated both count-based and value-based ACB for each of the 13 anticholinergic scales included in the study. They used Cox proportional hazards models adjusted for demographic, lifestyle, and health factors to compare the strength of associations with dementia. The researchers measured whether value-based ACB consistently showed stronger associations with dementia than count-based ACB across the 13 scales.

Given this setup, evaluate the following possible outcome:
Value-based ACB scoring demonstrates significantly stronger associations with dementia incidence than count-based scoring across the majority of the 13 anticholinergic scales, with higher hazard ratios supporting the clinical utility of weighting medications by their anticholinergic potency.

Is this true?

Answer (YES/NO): NO